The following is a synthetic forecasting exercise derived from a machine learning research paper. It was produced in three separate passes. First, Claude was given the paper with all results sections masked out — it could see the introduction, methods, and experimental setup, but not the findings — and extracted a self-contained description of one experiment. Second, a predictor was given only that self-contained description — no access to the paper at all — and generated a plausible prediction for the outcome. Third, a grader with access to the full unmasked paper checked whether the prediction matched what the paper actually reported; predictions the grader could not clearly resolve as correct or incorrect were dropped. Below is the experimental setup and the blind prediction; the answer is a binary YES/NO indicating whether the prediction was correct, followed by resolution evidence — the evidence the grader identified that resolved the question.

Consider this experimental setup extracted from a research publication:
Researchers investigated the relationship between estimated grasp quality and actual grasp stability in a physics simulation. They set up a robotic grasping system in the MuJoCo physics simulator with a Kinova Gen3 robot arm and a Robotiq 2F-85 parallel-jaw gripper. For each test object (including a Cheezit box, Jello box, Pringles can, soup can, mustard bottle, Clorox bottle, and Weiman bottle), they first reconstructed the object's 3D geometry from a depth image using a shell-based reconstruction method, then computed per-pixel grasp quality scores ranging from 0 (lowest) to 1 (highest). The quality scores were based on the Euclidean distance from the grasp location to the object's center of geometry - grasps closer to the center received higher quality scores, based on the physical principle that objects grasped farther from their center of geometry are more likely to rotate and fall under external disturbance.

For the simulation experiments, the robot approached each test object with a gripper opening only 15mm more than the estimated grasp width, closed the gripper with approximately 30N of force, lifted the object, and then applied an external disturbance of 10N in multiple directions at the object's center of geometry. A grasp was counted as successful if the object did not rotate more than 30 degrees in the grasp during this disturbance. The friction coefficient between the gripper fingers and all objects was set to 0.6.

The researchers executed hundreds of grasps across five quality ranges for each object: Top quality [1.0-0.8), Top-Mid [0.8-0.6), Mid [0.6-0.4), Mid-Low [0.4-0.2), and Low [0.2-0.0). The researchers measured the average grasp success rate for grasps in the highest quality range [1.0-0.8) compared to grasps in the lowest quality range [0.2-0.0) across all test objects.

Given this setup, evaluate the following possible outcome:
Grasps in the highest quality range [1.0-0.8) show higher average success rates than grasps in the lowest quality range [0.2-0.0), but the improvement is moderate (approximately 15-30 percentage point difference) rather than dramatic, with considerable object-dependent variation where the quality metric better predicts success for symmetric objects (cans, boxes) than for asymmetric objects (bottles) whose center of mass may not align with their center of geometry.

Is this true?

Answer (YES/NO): NO